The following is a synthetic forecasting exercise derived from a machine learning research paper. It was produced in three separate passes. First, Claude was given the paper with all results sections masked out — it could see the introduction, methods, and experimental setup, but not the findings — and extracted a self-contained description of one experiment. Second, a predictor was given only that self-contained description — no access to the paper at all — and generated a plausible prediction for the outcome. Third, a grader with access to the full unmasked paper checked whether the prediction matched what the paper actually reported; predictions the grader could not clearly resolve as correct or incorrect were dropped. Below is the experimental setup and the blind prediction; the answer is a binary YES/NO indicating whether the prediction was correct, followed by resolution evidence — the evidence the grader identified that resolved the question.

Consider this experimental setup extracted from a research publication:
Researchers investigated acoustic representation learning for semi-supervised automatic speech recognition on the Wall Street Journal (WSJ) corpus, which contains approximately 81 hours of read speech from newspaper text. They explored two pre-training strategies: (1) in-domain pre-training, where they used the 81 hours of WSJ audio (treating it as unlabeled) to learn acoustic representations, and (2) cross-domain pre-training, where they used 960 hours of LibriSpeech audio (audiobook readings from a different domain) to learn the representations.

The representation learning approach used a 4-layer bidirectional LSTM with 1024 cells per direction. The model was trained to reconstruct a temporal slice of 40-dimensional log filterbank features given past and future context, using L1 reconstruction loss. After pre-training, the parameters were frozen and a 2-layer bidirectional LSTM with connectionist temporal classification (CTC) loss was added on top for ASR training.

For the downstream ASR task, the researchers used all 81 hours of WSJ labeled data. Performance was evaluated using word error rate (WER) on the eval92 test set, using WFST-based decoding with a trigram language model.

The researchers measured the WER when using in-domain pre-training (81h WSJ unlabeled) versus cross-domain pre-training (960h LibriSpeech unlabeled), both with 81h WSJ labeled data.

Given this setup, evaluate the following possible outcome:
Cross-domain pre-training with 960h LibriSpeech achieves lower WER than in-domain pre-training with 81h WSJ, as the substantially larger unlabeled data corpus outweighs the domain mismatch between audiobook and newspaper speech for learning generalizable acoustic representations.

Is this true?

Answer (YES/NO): YES